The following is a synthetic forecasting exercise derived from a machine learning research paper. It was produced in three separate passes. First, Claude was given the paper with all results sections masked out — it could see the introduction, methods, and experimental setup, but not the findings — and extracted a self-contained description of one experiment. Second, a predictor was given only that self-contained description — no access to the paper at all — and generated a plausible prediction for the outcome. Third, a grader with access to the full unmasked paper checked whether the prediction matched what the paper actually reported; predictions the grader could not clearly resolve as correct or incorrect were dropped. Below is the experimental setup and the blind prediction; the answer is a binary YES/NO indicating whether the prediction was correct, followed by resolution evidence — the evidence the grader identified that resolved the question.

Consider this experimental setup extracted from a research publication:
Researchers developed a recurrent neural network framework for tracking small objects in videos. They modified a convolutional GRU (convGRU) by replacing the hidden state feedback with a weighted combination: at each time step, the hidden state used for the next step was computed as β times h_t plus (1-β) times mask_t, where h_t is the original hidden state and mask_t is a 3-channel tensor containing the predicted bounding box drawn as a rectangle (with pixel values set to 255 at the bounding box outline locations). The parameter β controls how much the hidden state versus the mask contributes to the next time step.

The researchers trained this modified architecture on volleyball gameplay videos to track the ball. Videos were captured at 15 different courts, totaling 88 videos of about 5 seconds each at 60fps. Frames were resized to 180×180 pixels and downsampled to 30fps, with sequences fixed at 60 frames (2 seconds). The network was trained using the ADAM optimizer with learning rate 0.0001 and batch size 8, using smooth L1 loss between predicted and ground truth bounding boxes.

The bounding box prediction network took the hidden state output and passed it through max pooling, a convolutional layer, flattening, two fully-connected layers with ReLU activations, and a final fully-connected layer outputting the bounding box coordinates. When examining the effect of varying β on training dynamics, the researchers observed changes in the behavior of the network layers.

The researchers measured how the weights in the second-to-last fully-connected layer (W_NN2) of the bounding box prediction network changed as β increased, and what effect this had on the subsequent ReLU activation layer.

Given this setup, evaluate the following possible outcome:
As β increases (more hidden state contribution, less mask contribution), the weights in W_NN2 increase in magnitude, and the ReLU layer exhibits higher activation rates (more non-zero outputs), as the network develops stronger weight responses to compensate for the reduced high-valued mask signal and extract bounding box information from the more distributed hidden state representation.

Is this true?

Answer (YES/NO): NO